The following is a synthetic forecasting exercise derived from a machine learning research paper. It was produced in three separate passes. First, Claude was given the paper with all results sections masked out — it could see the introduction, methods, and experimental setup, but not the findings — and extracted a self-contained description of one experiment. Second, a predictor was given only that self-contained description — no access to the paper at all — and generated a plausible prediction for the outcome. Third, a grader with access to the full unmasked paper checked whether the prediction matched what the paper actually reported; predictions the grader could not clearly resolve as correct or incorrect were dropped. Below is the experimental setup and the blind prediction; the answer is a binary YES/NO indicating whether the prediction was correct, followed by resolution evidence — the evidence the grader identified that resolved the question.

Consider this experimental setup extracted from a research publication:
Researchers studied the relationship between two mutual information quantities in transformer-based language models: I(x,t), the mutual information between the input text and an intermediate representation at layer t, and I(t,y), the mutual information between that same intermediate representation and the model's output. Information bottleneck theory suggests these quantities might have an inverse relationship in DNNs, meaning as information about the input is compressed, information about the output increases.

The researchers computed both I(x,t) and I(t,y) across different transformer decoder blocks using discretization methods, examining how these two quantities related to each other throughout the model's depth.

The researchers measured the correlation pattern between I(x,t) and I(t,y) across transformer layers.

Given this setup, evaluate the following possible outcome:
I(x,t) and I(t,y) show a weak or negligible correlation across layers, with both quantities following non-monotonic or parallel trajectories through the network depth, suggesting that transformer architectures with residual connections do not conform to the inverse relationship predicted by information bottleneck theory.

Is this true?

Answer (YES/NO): NO